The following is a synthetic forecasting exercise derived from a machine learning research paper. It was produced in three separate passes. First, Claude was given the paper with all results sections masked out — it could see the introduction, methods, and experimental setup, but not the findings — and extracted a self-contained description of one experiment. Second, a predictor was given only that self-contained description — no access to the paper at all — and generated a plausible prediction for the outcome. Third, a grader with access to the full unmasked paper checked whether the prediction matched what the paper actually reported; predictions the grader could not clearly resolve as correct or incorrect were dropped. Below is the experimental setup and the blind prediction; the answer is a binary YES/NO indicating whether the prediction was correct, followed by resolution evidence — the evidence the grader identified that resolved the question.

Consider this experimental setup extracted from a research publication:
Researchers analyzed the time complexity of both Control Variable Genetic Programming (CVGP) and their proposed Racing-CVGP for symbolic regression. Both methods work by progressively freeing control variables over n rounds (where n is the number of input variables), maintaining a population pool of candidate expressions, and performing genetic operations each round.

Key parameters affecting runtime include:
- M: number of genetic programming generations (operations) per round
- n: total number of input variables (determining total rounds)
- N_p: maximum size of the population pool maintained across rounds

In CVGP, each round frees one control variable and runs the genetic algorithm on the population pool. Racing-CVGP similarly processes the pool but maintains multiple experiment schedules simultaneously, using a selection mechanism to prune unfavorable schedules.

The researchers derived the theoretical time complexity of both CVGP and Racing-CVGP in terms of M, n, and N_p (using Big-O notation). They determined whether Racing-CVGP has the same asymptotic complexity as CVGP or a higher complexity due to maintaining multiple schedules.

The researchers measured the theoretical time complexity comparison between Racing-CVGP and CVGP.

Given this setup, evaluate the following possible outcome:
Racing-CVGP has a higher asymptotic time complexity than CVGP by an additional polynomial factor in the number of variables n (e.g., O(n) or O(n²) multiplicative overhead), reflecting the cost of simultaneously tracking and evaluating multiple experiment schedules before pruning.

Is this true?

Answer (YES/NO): NO